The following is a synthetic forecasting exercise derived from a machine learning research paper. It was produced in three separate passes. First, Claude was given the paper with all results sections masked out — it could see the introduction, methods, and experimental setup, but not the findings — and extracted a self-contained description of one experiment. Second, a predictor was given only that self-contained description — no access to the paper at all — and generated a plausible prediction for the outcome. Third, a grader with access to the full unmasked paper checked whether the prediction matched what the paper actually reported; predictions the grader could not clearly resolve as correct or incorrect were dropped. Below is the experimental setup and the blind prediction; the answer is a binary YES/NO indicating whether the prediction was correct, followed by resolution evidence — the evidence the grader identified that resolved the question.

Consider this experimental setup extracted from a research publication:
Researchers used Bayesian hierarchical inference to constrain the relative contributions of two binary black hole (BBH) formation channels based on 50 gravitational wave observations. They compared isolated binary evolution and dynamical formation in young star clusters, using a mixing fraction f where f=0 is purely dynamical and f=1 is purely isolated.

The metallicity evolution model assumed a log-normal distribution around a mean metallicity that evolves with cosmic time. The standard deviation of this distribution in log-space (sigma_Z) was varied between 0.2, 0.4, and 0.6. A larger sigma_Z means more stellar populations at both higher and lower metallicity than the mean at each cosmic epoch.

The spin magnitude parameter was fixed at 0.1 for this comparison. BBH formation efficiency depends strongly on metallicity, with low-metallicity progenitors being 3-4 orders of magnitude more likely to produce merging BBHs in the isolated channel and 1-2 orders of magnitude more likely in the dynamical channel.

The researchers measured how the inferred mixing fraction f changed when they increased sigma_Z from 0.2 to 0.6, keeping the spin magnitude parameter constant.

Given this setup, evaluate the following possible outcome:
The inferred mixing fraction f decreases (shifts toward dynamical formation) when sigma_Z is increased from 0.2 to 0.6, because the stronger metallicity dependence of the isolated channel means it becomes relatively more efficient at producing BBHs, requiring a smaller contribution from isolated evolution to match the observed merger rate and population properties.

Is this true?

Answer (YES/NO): NO